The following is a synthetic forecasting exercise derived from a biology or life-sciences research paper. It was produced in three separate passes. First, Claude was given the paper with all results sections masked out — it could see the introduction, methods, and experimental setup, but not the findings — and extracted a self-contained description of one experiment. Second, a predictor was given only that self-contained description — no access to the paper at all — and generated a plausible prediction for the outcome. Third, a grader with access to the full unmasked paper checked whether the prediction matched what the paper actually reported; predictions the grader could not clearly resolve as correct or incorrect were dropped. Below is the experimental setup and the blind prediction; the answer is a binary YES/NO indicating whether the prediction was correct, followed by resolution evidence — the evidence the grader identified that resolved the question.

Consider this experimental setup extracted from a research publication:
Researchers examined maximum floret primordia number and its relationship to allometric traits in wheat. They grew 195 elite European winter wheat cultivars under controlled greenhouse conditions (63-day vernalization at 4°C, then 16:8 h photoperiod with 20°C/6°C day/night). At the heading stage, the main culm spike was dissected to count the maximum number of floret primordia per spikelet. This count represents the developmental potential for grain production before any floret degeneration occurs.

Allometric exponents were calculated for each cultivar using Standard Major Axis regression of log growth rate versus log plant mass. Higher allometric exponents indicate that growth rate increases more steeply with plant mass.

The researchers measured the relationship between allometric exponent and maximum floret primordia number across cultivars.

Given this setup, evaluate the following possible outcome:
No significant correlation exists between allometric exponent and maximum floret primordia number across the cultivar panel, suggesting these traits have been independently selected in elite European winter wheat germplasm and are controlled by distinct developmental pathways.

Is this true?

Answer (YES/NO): NO